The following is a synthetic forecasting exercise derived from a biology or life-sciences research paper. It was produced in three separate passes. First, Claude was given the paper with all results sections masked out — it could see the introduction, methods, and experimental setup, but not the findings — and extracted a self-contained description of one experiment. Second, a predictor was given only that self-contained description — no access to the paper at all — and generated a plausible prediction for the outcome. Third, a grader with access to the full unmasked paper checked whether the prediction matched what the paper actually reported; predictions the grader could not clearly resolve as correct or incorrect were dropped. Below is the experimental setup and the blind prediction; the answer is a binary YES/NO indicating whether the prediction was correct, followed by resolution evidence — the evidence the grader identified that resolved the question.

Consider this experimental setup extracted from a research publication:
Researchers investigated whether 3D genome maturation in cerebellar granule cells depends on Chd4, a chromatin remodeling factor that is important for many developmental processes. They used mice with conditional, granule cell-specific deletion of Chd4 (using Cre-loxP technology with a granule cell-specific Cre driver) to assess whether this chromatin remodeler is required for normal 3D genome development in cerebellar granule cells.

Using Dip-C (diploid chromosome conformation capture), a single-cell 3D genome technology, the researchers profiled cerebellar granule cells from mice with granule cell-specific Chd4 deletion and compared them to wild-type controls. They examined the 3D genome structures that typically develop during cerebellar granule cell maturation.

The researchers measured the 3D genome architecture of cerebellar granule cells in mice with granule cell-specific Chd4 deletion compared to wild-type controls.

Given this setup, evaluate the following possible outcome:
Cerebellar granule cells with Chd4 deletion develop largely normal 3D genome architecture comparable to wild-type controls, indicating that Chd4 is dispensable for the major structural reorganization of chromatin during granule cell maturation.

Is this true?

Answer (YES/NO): NO